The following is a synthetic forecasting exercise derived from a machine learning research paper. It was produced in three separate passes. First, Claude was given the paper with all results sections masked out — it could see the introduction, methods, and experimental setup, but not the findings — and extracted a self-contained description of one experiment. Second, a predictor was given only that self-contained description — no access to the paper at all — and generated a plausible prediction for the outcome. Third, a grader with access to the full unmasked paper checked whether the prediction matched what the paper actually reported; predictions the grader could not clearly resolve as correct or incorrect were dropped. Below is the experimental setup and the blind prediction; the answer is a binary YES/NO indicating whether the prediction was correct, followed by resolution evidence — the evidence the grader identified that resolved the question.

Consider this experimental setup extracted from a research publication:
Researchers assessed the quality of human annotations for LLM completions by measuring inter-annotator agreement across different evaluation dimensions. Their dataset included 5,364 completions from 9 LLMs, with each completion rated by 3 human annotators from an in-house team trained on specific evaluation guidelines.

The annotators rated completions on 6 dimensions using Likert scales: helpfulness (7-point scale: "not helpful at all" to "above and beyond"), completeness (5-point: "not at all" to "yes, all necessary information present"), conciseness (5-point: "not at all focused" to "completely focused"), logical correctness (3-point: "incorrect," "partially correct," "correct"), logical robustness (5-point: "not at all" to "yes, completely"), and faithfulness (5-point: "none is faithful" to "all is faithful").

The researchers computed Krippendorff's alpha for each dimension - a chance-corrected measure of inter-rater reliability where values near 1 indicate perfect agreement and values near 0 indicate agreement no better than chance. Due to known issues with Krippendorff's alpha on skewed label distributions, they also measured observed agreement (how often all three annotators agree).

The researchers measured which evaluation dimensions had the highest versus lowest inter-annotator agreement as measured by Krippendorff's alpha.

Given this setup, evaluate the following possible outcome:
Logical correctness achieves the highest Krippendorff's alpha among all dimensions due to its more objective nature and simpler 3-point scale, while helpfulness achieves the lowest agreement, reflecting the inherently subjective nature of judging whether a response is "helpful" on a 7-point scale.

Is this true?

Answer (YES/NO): NO